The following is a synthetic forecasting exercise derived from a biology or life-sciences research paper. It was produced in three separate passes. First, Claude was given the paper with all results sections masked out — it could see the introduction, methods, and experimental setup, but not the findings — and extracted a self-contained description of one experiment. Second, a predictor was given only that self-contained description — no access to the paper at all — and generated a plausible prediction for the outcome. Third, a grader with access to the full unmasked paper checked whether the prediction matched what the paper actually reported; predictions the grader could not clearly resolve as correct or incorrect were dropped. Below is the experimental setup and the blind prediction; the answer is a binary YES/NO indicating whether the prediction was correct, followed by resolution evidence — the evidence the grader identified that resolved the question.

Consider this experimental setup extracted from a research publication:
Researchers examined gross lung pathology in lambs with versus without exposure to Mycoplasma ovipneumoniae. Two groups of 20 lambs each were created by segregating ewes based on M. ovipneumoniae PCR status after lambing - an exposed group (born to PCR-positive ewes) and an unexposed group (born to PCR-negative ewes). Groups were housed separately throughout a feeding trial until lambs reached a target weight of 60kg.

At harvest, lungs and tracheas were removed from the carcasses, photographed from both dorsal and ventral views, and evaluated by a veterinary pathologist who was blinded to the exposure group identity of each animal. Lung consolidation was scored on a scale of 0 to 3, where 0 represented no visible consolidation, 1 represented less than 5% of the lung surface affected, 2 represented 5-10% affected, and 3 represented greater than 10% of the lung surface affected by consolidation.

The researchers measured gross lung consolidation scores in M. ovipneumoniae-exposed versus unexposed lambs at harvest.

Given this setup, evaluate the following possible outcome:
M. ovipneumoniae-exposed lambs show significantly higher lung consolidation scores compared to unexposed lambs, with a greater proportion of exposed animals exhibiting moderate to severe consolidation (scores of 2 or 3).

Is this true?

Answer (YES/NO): NO